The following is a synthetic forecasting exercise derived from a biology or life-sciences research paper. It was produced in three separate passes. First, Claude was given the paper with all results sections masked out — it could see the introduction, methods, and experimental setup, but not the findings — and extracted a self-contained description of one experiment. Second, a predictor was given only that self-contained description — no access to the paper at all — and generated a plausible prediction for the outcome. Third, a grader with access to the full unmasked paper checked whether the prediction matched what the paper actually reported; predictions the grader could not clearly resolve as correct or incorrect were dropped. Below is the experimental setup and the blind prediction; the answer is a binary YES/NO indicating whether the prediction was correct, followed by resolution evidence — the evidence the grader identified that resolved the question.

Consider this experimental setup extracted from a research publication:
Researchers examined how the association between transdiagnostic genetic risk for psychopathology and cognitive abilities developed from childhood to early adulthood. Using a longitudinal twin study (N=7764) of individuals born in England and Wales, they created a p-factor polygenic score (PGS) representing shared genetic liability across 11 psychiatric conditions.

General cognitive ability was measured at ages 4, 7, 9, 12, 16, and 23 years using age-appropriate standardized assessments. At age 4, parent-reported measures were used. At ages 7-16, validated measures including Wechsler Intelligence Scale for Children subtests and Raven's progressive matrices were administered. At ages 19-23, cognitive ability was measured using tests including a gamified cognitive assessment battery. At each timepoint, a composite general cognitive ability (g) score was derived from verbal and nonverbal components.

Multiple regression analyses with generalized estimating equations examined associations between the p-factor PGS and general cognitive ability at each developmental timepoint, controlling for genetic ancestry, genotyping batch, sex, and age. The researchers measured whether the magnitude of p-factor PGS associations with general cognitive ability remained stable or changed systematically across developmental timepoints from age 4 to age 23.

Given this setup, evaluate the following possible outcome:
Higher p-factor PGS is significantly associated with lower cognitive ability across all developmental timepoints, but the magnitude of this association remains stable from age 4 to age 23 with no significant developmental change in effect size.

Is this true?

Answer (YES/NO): NO